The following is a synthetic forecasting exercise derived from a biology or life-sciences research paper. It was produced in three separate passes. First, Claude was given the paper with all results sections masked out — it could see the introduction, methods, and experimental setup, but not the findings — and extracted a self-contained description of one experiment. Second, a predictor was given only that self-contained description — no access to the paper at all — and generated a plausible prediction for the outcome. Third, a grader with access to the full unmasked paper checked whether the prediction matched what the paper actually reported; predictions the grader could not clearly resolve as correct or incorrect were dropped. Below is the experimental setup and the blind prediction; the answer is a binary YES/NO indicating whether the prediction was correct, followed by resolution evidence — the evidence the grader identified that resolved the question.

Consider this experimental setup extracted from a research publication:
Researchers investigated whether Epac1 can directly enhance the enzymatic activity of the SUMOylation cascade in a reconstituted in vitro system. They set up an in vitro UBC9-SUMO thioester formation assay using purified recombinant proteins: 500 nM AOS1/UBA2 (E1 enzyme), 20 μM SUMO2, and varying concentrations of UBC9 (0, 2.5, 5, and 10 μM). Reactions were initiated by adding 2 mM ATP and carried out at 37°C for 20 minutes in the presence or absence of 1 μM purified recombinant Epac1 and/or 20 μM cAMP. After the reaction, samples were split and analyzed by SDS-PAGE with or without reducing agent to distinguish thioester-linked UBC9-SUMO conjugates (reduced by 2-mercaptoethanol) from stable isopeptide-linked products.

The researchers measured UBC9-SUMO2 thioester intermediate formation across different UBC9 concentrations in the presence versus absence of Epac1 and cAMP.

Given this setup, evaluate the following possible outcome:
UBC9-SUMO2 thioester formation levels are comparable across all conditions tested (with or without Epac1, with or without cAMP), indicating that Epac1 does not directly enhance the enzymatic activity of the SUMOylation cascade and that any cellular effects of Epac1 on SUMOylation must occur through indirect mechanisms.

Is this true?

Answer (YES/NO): YES